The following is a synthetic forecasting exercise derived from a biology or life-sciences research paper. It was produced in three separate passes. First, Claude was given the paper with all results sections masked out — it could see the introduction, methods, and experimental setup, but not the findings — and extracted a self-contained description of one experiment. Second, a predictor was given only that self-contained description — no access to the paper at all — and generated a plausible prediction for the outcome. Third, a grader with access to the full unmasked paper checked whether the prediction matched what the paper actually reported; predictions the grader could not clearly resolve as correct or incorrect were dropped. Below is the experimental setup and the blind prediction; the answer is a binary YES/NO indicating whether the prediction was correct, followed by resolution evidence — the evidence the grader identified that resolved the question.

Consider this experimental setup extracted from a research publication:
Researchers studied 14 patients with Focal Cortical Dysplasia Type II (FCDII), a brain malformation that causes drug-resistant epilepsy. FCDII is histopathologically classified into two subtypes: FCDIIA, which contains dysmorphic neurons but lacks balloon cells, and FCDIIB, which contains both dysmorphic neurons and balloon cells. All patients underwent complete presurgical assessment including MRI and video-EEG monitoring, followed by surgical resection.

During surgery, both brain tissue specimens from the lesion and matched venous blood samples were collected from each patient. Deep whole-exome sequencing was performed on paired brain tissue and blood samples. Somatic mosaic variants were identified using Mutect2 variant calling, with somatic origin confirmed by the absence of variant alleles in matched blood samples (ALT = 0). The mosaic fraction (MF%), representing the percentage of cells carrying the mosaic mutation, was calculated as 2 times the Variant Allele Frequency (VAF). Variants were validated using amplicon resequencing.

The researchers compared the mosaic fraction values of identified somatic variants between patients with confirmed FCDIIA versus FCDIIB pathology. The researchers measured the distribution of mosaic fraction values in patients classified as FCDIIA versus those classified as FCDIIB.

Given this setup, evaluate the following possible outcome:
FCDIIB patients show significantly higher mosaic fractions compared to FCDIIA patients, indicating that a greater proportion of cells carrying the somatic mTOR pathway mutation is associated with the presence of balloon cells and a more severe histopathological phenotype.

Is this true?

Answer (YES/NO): NO